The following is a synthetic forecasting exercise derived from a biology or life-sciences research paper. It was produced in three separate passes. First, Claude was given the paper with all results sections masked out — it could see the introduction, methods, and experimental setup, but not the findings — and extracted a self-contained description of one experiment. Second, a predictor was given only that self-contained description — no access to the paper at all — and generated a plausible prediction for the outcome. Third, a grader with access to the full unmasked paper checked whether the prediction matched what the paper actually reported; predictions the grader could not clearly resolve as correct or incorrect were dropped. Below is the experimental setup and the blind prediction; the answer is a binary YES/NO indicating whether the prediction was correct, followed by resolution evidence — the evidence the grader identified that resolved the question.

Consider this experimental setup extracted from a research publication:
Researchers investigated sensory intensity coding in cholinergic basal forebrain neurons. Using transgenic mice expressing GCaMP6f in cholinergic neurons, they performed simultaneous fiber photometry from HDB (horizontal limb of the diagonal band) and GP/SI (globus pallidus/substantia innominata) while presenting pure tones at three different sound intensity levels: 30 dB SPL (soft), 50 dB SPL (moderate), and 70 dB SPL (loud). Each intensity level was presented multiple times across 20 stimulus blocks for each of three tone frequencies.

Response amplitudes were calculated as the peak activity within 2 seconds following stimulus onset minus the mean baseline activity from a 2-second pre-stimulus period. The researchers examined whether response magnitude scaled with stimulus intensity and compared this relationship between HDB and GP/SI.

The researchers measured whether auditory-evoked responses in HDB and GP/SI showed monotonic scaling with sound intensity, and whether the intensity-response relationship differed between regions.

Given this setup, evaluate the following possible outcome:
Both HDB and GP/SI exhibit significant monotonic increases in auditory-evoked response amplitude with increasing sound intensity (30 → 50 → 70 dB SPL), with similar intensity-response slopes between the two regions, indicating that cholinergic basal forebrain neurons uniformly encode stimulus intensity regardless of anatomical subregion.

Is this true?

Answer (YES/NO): NO